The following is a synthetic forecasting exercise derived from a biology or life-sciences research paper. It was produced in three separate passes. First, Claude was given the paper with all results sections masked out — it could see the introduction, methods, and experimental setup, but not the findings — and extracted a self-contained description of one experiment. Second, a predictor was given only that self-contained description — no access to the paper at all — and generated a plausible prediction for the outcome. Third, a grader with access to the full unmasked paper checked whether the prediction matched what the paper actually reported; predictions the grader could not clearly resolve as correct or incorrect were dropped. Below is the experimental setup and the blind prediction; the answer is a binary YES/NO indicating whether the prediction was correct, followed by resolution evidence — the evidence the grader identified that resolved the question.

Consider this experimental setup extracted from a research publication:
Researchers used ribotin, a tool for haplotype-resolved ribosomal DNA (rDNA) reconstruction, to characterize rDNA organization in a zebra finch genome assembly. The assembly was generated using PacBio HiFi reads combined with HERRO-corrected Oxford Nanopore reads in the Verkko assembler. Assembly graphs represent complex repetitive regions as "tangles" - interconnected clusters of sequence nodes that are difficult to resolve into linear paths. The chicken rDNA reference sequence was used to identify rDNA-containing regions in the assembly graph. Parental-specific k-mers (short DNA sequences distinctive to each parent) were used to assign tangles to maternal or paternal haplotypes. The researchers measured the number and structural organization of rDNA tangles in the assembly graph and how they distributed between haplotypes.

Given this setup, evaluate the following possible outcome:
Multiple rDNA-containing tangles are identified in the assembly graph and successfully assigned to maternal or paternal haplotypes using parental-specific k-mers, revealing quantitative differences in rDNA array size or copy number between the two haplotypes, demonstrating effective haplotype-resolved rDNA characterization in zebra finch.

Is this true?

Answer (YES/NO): YES